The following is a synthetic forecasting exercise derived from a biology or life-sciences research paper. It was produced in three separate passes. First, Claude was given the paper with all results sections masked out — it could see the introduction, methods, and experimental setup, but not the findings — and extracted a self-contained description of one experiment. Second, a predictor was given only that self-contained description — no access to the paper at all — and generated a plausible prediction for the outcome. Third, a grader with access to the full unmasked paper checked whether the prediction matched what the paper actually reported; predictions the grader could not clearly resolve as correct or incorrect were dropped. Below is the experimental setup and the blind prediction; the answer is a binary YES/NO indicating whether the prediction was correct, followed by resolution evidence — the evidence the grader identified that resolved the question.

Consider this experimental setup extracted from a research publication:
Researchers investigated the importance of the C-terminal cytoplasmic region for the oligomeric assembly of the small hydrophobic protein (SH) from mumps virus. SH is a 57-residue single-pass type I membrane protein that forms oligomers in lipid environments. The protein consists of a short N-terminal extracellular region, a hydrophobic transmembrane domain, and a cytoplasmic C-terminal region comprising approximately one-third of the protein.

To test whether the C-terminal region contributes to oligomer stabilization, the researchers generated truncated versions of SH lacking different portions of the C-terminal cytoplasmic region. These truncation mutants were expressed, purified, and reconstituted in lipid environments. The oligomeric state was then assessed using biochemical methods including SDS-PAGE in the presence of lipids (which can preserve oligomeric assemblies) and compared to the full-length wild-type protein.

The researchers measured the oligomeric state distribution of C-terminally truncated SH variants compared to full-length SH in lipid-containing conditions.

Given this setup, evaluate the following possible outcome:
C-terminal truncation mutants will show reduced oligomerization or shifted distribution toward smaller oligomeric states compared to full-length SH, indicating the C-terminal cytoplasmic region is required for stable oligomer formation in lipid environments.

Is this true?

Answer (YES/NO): YES